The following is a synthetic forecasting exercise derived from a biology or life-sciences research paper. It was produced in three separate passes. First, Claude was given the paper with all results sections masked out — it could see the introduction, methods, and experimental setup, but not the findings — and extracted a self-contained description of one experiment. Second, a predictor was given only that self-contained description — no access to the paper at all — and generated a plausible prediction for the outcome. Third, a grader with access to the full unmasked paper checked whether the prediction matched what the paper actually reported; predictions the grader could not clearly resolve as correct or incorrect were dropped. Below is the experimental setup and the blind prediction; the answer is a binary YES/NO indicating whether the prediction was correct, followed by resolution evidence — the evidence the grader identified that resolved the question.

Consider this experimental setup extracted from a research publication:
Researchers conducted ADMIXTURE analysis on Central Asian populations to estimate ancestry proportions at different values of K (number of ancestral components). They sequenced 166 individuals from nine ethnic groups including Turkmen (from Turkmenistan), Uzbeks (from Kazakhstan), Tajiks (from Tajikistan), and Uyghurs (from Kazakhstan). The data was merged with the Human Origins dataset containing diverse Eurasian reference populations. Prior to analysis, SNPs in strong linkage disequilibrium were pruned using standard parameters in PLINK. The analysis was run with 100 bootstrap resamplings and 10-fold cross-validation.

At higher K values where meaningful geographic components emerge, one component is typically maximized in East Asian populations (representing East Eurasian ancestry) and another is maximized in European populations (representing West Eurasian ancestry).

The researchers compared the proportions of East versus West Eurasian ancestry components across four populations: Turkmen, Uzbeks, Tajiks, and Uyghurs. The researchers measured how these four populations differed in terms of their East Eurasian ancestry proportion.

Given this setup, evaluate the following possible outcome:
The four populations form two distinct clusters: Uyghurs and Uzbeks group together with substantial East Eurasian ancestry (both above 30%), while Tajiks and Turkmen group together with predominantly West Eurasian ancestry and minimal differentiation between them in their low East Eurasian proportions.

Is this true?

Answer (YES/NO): NO